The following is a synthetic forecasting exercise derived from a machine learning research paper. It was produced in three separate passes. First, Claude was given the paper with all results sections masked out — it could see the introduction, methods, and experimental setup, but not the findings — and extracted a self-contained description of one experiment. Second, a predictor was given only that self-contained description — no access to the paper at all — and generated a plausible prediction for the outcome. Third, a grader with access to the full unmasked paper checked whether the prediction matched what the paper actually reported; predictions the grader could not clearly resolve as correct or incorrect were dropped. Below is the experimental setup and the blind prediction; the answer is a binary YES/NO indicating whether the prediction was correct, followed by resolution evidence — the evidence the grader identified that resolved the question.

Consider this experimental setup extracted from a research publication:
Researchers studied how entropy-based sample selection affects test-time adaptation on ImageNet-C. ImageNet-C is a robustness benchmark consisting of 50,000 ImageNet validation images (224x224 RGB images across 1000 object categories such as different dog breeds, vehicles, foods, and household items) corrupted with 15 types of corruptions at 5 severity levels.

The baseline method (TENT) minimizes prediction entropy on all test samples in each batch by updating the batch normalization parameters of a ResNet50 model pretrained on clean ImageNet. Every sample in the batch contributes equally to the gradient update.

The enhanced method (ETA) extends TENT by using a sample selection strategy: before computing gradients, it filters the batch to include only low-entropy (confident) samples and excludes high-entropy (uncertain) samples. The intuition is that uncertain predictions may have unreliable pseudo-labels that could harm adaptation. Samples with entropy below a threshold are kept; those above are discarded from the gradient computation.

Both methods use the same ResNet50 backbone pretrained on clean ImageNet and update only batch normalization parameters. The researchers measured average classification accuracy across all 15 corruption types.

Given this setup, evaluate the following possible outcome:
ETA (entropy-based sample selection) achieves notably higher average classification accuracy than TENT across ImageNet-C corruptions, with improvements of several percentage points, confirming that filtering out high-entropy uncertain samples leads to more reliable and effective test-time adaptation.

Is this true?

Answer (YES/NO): NO